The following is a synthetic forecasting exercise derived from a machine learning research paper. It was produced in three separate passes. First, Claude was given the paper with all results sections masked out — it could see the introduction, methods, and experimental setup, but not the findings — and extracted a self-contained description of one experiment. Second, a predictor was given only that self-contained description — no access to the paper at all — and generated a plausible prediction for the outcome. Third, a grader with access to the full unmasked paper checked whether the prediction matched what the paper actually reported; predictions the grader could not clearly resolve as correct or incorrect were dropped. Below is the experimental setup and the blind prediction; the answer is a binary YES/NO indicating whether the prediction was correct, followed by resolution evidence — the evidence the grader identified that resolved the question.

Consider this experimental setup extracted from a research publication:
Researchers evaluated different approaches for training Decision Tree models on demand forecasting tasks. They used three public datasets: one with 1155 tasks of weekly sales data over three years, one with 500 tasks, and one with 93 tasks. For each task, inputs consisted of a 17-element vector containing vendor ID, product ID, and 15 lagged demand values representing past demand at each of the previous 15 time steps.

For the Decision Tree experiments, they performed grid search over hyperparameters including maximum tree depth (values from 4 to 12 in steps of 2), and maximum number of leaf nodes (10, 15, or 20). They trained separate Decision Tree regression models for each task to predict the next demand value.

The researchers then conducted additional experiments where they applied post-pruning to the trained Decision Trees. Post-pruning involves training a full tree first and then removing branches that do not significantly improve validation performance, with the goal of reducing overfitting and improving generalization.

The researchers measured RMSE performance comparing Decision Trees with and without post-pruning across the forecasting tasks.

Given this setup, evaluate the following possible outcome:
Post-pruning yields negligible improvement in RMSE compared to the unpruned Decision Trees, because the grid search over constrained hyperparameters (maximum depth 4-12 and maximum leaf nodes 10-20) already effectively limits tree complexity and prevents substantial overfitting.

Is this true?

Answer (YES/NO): NO